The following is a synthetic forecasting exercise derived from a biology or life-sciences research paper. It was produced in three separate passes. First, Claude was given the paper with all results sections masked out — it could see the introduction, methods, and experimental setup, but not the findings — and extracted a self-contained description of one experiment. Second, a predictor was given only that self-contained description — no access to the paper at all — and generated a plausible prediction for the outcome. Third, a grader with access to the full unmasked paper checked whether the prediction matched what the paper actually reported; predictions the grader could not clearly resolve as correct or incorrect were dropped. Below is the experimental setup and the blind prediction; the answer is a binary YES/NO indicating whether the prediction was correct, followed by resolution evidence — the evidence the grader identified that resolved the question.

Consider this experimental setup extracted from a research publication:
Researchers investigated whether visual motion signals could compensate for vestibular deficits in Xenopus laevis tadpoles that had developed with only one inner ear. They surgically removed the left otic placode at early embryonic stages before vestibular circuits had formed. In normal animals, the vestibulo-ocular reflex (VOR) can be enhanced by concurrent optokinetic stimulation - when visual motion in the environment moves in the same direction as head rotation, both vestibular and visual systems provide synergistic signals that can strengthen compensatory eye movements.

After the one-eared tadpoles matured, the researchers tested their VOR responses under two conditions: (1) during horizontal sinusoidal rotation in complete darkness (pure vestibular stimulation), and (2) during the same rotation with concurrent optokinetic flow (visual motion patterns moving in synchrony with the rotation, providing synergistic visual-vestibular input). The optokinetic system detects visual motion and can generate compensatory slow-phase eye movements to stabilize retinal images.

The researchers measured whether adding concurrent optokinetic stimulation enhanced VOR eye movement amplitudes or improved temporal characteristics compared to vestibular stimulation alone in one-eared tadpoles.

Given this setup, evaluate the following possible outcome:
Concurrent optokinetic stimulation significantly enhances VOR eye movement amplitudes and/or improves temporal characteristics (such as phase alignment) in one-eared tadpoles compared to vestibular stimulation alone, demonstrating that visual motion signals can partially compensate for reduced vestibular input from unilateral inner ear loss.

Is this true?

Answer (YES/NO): NO